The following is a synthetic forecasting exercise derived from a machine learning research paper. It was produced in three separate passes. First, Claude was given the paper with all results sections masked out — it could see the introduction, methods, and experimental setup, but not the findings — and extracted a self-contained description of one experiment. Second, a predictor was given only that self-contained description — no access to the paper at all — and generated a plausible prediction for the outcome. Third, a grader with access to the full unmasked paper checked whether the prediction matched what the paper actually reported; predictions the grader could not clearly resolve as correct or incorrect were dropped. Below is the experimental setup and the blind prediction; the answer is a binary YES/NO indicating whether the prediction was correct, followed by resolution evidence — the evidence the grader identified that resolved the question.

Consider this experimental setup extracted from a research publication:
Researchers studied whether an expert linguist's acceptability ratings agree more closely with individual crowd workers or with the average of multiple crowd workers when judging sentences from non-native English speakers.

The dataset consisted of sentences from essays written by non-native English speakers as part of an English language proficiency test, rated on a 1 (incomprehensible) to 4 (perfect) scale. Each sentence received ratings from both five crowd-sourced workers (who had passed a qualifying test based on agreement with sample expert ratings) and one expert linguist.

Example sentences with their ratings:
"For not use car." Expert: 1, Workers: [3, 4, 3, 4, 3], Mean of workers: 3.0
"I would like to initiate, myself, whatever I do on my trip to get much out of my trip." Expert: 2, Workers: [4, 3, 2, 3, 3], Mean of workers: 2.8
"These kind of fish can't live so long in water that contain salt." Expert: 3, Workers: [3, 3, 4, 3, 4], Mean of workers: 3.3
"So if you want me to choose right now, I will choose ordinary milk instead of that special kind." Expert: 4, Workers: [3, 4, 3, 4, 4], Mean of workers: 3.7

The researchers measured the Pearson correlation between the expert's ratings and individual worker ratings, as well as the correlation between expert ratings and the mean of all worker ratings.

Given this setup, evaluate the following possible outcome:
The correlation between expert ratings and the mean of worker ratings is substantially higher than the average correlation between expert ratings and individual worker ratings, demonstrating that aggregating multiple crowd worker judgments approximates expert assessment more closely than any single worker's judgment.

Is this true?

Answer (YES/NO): YES